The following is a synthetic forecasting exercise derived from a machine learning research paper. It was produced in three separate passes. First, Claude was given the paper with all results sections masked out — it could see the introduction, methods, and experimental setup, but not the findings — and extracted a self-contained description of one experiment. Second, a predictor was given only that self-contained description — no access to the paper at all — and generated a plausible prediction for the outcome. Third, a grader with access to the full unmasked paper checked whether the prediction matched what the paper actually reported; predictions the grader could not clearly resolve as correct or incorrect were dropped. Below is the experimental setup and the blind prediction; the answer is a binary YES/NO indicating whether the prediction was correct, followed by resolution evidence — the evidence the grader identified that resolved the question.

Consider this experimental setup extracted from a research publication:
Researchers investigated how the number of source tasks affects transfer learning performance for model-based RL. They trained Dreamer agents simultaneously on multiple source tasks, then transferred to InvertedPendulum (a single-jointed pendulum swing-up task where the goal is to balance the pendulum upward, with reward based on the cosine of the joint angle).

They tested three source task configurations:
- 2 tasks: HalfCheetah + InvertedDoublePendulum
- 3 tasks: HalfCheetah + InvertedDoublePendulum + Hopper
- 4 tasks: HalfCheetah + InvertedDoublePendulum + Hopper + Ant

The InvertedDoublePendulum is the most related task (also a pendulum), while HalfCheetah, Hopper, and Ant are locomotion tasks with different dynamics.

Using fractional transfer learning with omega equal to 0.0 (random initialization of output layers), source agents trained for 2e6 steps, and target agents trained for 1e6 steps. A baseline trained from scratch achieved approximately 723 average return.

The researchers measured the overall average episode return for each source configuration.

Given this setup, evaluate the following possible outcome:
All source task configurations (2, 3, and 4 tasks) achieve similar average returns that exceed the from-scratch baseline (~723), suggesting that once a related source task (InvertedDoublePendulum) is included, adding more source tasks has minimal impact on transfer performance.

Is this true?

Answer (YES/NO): YES